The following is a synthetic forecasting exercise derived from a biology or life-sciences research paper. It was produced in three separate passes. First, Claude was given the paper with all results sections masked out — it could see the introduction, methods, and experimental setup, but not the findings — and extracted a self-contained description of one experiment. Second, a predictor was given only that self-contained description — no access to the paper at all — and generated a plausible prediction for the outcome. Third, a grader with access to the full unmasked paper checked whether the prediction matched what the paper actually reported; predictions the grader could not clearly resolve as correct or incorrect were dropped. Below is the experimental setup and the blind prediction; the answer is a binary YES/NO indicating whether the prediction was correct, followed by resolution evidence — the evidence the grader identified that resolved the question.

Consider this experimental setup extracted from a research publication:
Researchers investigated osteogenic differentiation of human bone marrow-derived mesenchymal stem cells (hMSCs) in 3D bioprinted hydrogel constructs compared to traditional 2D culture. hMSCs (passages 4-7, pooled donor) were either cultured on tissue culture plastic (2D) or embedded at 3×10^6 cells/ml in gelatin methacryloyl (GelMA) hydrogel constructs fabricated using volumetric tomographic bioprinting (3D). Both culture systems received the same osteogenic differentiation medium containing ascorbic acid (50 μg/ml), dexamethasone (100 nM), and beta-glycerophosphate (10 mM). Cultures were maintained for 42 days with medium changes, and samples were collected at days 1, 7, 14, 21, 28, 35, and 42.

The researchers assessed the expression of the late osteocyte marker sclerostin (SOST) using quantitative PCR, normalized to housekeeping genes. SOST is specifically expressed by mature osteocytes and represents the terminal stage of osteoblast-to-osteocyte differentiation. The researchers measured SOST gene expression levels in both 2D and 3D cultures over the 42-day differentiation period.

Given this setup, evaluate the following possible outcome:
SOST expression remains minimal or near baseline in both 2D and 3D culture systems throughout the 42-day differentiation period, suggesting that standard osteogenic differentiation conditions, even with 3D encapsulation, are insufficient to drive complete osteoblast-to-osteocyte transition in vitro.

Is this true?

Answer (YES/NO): YES